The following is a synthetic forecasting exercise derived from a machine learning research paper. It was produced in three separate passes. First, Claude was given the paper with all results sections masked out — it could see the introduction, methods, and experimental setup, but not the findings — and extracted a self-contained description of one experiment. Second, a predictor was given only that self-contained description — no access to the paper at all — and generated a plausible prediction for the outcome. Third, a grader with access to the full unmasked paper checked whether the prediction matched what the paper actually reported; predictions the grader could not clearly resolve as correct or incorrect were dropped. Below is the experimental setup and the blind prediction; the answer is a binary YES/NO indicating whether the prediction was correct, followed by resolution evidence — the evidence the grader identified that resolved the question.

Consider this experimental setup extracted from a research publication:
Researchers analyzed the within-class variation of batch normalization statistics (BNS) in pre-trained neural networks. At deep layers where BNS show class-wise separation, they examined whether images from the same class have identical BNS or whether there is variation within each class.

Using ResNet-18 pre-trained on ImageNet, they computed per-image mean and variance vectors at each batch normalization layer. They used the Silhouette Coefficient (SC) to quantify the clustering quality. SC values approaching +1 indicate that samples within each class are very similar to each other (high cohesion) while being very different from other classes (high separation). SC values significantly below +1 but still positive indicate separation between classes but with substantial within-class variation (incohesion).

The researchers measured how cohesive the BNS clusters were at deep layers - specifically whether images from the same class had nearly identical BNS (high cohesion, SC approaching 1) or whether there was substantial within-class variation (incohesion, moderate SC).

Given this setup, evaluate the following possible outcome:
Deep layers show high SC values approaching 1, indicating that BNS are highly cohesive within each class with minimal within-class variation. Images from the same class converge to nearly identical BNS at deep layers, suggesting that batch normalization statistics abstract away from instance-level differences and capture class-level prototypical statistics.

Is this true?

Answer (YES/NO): NO